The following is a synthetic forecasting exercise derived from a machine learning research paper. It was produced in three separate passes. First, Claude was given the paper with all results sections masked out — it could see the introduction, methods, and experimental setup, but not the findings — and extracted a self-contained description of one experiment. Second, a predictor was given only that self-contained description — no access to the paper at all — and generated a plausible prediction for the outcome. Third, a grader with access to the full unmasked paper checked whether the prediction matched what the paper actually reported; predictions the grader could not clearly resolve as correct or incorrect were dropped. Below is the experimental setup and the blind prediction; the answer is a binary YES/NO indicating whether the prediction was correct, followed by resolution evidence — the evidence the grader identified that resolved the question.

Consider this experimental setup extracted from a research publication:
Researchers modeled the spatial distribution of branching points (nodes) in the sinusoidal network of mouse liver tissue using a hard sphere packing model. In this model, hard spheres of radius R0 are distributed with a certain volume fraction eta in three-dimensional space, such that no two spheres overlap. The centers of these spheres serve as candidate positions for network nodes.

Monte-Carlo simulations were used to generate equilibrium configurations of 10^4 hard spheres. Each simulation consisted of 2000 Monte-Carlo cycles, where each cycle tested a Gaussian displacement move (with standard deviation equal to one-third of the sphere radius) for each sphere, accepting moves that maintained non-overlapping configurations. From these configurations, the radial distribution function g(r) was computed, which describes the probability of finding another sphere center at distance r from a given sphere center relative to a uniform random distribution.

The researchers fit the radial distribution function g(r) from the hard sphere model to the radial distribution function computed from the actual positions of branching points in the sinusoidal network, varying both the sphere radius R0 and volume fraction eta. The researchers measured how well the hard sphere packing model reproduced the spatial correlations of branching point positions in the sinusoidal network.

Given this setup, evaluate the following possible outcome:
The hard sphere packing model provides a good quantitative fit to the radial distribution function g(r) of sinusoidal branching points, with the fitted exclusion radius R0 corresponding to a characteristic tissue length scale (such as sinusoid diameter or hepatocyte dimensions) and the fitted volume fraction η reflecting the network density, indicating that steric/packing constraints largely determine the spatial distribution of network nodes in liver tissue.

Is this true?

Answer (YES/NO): YES